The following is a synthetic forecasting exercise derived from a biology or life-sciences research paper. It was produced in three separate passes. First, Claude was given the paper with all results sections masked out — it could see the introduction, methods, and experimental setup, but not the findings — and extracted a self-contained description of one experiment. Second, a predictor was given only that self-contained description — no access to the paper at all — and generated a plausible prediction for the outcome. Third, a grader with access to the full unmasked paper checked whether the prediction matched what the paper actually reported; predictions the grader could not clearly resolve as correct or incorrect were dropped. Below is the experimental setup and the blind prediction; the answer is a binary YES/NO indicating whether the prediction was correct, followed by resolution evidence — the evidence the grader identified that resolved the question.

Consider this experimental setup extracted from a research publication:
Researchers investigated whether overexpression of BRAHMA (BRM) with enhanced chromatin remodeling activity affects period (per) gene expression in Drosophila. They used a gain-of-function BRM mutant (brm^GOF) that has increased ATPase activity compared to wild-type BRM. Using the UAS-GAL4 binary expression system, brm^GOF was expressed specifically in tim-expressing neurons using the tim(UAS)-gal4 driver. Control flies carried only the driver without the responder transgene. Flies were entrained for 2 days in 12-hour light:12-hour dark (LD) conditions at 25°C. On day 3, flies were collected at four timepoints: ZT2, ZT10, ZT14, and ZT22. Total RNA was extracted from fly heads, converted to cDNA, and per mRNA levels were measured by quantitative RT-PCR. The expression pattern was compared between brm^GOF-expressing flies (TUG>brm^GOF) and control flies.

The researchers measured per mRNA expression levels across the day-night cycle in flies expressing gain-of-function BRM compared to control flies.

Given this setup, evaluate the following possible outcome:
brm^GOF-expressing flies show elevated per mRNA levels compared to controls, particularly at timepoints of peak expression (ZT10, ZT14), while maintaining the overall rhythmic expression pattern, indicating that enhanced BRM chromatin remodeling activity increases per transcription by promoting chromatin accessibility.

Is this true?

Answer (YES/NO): NO